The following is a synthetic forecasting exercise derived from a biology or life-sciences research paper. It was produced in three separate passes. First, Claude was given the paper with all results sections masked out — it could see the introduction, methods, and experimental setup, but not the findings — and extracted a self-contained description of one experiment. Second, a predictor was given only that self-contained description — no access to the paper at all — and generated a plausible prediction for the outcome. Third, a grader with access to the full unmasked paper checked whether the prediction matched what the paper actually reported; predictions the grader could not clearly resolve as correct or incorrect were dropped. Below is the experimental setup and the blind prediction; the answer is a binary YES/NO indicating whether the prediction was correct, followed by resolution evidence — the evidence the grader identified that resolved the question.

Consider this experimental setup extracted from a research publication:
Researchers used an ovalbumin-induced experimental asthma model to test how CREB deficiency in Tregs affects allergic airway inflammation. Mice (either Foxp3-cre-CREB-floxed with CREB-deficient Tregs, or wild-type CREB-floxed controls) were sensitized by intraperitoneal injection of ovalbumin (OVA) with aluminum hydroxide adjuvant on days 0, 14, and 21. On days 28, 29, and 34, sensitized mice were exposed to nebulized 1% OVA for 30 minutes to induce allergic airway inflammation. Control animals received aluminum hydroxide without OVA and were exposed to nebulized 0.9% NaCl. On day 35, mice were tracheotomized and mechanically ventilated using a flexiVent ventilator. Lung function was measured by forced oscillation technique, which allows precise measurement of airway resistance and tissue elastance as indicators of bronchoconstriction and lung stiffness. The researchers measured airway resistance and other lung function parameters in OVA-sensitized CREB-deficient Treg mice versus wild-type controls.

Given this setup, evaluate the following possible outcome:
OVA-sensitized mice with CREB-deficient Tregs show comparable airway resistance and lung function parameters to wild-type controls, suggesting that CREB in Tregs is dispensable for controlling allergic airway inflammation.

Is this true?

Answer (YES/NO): NO